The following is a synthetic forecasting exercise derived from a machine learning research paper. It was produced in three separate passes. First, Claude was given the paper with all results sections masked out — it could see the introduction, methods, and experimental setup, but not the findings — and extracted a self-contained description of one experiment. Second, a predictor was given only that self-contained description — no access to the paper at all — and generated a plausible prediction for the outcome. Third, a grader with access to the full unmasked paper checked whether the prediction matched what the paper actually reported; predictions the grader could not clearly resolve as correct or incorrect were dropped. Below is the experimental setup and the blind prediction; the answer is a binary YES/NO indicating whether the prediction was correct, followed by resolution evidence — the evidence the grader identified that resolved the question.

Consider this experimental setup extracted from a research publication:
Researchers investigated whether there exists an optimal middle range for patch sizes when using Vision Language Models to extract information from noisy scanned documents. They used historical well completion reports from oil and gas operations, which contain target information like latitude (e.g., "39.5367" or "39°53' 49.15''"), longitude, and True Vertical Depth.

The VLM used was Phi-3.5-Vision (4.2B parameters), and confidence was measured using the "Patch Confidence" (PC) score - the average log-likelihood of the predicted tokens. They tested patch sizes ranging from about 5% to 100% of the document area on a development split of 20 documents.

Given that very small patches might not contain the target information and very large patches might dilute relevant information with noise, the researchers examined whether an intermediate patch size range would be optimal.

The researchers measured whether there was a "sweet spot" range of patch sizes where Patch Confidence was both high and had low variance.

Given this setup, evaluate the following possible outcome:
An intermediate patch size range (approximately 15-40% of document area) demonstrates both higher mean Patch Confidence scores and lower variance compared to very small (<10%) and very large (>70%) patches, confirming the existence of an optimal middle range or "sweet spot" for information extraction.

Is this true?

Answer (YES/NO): NO